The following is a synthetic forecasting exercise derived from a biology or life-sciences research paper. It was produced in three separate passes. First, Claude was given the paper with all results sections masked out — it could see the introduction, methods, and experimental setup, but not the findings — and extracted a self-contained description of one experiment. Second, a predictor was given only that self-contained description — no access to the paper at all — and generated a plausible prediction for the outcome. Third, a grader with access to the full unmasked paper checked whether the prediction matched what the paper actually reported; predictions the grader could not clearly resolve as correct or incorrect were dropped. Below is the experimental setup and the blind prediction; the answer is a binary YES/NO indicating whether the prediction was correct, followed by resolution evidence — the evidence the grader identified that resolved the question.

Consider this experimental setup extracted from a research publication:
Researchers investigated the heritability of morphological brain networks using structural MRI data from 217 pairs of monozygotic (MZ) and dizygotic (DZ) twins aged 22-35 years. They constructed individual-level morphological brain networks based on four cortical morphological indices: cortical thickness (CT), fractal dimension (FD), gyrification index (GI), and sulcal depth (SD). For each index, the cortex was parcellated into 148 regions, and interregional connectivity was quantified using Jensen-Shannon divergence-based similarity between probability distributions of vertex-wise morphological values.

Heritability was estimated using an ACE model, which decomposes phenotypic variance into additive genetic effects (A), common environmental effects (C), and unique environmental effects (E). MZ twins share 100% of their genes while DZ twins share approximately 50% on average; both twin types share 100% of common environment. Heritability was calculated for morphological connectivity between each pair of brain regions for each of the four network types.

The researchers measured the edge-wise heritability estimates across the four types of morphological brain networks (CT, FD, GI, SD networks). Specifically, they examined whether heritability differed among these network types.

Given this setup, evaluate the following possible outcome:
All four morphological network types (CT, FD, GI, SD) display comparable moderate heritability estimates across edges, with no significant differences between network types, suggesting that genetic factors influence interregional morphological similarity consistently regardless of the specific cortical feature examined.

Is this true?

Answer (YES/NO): NO